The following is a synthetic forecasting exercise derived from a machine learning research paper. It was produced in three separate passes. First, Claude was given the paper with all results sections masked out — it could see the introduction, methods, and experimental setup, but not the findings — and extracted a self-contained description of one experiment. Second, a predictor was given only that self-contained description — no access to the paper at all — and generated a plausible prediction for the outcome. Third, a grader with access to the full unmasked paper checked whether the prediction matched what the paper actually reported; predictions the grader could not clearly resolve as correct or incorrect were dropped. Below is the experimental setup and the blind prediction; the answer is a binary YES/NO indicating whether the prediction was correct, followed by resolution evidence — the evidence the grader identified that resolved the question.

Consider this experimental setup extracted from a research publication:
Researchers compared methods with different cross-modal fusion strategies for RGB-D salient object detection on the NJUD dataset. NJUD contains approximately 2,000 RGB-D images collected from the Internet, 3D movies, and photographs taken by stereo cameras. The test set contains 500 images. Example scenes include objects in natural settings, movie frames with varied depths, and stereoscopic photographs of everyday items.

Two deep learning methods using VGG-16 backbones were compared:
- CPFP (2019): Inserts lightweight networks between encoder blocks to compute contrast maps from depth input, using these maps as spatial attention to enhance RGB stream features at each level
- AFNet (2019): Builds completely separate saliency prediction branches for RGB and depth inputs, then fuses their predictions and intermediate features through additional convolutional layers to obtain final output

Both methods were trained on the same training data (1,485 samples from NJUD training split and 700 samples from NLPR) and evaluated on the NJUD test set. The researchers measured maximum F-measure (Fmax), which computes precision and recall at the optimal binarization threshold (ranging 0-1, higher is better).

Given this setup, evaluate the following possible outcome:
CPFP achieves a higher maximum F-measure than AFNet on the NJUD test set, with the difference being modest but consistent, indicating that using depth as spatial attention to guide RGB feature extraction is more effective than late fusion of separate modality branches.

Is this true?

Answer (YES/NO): NO